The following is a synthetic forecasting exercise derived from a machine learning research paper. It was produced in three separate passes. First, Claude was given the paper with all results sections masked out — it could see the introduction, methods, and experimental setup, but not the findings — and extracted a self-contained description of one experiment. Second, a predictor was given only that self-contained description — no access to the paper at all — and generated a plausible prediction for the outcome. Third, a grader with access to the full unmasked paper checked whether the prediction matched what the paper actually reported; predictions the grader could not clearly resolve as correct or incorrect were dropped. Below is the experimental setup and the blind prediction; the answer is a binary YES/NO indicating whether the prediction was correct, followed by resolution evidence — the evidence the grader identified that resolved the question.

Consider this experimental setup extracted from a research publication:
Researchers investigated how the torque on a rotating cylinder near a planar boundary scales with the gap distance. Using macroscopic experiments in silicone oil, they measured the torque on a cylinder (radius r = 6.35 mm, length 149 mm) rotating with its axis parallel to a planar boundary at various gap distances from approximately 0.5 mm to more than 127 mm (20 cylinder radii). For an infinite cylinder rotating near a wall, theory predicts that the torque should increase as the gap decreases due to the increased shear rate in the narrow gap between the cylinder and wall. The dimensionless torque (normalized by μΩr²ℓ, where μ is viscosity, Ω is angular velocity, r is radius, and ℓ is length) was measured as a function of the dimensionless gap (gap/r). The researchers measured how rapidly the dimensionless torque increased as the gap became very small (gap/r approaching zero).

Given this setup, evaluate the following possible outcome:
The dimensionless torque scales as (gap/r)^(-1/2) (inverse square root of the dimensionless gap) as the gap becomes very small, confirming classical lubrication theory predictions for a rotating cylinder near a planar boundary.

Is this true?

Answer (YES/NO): YES